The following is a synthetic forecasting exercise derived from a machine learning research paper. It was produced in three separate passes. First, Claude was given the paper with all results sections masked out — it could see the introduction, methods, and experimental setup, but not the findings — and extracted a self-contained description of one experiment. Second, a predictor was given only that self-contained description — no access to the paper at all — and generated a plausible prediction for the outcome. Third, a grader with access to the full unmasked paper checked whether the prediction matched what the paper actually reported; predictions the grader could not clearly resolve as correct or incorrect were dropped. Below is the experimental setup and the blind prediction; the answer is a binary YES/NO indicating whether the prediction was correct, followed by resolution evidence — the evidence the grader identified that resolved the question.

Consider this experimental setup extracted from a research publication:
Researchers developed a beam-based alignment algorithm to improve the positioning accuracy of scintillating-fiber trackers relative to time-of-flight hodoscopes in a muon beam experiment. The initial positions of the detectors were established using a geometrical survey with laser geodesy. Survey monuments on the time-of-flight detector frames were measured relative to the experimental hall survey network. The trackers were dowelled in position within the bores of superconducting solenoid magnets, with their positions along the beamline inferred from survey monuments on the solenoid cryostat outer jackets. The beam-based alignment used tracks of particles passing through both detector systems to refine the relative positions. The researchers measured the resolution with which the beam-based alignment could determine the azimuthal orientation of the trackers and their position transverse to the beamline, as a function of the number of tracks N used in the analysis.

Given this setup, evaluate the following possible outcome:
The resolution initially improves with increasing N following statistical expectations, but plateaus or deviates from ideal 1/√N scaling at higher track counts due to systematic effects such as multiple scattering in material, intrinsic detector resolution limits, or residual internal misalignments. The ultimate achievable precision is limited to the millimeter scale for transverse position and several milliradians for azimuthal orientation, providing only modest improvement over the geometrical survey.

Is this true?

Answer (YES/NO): NO